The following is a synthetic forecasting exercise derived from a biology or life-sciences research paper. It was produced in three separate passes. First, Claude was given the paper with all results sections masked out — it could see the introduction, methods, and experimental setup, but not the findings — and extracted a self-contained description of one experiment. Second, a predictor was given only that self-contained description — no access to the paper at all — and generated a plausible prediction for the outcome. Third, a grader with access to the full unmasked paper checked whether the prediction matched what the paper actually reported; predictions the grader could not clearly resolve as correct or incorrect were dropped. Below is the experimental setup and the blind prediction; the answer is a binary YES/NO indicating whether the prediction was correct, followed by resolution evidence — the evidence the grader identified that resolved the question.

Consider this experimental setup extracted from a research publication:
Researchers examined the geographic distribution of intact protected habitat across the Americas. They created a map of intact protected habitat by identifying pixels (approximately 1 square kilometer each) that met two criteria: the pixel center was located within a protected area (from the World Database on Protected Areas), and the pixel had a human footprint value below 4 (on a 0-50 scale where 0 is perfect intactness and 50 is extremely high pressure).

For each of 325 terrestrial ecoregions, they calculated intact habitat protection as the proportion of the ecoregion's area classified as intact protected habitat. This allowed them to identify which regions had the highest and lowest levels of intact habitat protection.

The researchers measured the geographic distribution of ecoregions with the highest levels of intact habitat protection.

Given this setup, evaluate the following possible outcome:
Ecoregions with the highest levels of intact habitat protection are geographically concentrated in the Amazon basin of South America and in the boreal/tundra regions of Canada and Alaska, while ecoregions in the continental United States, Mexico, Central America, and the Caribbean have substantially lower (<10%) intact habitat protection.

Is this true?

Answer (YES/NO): NO